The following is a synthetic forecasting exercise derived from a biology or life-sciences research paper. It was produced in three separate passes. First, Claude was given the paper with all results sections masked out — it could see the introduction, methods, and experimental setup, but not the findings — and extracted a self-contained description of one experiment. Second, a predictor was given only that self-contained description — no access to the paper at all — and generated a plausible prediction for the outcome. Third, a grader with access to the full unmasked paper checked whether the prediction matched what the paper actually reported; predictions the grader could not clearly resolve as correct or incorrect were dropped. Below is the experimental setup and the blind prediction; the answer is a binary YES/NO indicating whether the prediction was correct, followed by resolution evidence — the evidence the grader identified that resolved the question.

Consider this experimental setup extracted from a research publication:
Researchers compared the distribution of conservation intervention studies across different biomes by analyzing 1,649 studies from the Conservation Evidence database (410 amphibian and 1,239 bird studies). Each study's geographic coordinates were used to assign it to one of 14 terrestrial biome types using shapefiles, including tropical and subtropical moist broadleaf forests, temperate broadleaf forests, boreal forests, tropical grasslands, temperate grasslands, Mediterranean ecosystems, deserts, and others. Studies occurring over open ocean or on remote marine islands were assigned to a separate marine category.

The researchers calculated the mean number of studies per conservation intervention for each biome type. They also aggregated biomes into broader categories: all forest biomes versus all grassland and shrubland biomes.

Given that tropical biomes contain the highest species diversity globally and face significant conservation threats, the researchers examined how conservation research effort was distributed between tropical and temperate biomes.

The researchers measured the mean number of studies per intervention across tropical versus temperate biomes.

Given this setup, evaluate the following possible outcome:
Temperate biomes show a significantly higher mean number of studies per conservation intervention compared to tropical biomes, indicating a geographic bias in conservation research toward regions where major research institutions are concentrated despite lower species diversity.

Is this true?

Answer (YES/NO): YES